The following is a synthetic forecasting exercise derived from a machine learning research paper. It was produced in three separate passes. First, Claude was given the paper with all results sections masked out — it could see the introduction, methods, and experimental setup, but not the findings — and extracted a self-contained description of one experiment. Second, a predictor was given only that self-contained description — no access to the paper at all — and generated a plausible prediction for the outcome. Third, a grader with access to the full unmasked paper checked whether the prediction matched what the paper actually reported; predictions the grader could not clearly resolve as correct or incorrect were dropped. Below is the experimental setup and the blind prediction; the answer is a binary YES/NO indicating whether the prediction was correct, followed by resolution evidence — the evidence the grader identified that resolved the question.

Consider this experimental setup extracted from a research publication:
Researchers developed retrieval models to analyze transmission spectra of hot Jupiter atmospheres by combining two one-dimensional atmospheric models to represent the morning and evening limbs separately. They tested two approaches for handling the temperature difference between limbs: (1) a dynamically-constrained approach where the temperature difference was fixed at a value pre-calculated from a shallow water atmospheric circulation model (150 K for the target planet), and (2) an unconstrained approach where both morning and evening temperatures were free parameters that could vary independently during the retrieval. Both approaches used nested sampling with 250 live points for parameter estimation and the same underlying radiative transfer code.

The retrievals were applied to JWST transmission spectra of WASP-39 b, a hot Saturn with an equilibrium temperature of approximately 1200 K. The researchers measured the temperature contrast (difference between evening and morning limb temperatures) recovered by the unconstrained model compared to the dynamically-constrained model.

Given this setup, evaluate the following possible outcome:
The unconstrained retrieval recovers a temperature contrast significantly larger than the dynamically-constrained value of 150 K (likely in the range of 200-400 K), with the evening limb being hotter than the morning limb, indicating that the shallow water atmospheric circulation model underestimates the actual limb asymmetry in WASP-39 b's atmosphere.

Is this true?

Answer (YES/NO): NO